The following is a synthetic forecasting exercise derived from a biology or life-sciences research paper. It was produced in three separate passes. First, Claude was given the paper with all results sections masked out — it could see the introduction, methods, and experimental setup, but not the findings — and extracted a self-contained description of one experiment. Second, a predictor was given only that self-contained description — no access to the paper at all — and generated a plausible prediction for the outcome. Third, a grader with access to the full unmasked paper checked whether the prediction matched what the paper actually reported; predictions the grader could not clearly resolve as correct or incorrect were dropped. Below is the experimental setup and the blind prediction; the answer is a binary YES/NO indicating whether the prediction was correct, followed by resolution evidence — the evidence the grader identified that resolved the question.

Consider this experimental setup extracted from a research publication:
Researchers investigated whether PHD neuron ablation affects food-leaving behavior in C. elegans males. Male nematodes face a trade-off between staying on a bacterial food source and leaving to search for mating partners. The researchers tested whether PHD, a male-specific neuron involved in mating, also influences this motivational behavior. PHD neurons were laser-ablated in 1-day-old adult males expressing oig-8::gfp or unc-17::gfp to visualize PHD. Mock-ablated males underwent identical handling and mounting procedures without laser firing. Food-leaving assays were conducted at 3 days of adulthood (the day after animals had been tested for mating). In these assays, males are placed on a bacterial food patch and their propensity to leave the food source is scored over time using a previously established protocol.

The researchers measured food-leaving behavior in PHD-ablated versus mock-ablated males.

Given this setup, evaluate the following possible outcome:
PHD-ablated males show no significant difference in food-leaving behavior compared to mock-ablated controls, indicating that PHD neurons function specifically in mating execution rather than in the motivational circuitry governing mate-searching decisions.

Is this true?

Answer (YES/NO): YES